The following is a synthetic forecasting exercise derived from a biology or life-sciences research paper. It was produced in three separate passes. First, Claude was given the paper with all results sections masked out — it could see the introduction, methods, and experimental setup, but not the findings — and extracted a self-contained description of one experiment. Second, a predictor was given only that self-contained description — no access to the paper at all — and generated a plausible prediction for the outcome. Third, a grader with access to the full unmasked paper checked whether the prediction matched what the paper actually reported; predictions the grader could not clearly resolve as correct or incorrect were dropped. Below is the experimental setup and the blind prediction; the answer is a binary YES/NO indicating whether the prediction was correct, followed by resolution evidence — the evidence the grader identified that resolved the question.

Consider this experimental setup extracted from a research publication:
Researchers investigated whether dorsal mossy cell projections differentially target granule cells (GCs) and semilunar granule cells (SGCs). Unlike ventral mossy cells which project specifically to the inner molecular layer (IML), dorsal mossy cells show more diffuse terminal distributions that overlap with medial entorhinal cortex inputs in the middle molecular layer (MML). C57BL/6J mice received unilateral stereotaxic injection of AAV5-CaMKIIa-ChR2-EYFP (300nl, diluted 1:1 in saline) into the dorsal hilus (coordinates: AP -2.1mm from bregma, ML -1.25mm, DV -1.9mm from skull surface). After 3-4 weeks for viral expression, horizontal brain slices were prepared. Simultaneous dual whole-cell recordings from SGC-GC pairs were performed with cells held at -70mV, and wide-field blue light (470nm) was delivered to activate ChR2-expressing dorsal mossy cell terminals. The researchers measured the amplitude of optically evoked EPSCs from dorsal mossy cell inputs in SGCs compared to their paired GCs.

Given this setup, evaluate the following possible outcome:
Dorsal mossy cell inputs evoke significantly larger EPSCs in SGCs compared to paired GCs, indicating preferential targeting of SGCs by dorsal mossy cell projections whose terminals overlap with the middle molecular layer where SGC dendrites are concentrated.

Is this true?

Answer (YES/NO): NO